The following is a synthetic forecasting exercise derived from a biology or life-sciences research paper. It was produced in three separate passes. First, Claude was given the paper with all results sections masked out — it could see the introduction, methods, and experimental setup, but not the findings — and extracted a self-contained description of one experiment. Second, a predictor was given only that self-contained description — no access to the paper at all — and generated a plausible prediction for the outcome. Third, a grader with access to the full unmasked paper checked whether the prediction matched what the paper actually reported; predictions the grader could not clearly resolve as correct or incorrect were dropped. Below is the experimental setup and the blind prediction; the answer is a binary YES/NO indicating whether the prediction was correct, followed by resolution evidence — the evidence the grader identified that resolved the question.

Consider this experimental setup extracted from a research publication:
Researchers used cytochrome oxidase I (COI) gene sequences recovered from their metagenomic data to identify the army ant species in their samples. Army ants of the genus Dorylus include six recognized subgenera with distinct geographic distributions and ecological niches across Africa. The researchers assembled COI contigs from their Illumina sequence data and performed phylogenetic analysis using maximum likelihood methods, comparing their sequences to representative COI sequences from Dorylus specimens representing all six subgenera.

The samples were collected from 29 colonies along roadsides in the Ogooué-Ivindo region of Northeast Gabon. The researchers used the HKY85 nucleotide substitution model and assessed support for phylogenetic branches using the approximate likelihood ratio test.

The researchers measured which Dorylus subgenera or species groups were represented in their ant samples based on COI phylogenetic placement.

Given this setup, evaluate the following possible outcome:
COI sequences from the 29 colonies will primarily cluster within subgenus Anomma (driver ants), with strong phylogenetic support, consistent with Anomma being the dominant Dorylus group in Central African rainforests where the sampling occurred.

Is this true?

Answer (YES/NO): YES